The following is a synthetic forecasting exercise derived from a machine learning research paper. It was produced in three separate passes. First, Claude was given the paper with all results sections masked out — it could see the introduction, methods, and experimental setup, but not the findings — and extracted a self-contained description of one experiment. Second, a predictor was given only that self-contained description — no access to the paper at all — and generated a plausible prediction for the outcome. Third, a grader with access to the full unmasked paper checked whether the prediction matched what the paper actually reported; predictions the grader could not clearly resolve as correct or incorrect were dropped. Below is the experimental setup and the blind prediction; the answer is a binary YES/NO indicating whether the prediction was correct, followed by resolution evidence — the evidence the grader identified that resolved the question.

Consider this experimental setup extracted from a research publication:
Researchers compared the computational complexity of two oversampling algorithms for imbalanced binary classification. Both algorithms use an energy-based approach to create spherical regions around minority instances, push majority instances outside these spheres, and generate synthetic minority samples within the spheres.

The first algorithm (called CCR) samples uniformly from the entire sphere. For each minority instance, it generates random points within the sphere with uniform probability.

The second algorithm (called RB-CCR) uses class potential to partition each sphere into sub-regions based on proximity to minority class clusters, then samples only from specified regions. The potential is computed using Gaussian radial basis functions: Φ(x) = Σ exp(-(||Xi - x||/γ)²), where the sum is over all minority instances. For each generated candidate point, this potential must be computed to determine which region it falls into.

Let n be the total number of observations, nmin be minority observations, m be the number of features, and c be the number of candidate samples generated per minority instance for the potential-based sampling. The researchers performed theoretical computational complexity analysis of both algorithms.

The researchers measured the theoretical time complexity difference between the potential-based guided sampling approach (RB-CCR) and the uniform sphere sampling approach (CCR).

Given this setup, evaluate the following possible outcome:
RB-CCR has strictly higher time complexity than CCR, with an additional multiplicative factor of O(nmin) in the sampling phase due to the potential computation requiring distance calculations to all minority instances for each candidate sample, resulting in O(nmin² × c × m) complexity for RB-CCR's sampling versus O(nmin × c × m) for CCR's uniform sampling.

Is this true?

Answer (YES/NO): NO